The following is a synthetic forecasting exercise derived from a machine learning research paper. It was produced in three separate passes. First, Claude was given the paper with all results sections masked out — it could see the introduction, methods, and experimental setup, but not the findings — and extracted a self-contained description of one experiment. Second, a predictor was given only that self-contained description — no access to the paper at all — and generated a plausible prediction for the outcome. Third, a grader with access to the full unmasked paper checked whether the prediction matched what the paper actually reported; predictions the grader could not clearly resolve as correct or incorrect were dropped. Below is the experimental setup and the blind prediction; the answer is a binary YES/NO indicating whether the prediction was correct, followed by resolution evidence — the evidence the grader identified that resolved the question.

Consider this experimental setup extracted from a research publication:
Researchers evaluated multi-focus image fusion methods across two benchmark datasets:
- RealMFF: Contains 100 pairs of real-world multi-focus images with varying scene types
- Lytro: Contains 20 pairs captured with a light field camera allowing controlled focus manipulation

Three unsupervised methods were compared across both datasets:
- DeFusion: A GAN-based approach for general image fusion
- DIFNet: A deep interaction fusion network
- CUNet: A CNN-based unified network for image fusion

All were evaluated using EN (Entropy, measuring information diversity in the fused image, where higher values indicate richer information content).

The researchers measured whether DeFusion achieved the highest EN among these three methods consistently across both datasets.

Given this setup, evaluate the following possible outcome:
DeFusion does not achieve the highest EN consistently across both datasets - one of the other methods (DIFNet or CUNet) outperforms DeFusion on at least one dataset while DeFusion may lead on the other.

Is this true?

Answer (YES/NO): NO